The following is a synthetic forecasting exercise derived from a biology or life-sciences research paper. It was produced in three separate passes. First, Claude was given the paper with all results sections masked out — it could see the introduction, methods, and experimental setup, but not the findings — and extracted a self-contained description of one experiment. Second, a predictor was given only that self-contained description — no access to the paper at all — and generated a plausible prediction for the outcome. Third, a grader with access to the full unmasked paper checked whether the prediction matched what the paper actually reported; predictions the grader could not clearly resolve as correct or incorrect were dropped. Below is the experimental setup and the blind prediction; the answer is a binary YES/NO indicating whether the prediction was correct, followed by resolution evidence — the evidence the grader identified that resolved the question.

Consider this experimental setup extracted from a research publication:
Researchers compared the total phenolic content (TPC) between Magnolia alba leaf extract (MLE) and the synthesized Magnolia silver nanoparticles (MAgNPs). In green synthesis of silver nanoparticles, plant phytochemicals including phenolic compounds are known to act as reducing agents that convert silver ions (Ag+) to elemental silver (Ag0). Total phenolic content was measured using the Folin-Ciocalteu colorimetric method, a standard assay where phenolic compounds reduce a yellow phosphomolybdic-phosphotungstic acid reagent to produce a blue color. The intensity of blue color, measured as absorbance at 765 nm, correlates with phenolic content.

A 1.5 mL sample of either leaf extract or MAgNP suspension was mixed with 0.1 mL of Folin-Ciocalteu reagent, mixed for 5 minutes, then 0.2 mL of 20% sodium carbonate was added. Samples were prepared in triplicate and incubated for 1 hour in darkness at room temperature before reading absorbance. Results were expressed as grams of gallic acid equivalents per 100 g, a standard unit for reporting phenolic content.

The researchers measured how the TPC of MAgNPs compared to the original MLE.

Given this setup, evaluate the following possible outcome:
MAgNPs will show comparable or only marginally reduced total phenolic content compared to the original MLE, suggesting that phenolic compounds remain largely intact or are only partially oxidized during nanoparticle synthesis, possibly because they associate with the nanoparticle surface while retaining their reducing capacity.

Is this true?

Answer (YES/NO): NO